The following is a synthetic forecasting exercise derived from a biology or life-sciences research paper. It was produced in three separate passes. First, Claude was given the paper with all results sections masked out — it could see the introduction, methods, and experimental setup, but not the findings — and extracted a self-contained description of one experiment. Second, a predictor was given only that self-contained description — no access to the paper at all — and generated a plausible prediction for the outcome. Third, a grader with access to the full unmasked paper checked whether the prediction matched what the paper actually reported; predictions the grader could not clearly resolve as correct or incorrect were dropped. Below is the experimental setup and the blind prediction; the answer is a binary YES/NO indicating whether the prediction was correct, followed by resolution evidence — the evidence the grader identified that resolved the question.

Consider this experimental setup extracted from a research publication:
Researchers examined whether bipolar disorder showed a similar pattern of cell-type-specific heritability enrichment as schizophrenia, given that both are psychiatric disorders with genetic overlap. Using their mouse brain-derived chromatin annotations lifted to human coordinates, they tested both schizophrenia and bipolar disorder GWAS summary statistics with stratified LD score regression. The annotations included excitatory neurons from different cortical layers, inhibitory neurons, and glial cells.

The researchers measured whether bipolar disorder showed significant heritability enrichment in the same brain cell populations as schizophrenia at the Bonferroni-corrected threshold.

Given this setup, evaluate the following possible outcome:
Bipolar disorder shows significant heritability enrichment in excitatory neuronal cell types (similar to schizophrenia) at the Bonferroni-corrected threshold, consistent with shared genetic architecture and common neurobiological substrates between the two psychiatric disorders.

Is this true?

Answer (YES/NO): YES